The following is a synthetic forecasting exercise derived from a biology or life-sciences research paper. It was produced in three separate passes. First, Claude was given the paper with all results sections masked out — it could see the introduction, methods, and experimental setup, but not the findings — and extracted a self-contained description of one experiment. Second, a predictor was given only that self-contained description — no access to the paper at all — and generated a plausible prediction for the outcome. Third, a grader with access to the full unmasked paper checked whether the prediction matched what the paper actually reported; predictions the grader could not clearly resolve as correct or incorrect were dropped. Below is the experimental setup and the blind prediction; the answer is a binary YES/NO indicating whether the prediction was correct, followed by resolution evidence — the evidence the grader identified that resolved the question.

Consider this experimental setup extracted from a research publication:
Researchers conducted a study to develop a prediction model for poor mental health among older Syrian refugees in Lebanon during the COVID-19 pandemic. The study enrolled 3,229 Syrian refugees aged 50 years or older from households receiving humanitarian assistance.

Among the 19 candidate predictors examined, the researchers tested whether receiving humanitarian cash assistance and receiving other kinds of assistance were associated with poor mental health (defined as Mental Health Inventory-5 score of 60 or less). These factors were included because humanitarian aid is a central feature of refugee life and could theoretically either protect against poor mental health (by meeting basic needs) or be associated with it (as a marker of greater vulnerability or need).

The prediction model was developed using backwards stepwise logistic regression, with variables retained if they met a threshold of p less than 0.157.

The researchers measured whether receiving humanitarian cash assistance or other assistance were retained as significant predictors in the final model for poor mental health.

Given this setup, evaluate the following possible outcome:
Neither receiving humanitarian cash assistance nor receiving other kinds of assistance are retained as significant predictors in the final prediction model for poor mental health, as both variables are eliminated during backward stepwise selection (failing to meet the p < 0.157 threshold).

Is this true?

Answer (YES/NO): YES